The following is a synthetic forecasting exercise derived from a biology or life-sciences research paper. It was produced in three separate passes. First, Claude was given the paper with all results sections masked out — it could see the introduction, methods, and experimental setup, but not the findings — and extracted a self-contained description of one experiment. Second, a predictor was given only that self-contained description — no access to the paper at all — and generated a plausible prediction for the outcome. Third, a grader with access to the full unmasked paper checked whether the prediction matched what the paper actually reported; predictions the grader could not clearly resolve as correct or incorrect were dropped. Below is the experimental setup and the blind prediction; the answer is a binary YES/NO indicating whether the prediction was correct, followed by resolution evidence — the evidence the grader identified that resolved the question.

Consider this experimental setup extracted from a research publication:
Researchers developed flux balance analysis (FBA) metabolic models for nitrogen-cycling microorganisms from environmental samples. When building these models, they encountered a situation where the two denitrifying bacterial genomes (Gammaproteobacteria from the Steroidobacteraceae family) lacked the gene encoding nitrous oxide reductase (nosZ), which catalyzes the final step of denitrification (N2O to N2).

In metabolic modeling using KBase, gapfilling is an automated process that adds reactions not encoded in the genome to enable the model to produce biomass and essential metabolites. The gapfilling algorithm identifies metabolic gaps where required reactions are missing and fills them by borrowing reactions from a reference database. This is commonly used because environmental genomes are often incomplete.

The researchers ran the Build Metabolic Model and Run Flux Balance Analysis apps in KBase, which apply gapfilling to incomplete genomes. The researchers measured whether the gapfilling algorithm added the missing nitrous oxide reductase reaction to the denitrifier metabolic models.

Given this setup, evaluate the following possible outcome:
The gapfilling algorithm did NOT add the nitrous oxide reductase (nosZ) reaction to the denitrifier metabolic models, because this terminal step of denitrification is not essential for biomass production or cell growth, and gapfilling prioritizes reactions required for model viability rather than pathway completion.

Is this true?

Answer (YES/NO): NO